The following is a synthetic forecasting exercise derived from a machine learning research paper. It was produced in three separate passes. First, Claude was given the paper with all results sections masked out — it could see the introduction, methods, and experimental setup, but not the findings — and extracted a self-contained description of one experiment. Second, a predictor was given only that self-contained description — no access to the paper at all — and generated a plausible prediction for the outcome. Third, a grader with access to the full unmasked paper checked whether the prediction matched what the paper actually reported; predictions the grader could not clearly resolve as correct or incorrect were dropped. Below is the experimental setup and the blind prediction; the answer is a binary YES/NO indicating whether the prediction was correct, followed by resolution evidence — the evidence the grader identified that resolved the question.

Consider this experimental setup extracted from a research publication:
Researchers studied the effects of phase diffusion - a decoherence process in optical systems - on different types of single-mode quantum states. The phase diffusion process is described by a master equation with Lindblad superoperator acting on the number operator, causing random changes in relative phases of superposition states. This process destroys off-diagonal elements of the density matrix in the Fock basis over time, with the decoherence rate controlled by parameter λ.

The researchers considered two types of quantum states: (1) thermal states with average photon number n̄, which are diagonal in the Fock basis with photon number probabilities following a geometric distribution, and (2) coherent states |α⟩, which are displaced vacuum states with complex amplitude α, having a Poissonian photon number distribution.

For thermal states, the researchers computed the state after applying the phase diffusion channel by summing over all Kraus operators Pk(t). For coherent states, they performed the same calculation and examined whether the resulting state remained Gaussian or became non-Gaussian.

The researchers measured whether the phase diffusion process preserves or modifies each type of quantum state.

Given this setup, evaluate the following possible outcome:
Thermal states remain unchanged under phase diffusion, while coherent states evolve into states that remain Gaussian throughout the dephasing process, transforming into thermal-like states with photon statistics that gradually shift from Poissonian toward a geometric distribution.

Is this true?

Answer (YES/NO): NO